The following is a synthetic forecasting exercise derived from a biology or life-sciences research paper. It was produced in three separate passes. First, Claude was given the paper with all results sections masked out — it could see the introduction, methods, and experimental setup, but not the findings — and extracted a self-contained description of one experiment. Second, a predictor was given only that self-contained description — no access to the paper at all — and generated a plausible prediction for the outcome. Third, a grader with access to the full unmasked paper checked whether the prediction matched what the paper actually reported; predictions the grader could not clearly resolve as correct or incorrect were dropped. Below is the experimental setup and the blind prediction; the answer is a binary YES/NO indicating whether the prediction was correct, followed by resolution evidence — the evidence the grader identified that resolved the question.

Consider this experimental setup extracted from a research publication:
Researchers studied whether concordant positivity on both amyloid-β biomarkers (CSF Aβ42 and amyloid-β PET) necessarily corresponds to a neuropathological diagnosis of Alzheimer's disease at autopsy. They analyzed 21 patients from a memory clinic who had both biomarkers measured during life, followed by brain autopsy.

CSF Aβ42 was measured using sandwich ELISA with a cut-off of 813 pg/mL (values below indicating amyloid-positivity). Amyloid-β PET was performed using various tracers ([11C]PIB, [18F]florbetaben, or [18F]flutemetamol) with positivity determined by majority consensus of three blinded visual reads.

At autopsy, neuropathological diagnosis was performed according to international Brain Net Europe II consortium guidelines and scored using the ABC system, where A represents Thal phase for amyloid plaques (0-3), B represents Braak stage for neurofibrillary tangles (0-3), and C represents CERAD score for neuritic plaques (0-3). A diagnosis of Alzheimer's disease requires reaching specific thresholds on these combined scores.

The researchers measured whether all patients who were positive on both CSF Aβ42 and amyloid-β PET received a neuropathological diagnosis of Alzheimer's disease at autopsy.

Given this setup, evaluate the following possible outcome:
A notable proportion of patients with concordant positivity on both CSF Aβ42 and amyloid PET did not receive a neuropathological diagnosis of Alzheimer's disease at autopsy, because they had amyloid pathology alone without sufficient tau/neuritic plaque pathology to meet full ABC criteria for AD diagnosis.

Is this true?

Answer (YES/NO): NO